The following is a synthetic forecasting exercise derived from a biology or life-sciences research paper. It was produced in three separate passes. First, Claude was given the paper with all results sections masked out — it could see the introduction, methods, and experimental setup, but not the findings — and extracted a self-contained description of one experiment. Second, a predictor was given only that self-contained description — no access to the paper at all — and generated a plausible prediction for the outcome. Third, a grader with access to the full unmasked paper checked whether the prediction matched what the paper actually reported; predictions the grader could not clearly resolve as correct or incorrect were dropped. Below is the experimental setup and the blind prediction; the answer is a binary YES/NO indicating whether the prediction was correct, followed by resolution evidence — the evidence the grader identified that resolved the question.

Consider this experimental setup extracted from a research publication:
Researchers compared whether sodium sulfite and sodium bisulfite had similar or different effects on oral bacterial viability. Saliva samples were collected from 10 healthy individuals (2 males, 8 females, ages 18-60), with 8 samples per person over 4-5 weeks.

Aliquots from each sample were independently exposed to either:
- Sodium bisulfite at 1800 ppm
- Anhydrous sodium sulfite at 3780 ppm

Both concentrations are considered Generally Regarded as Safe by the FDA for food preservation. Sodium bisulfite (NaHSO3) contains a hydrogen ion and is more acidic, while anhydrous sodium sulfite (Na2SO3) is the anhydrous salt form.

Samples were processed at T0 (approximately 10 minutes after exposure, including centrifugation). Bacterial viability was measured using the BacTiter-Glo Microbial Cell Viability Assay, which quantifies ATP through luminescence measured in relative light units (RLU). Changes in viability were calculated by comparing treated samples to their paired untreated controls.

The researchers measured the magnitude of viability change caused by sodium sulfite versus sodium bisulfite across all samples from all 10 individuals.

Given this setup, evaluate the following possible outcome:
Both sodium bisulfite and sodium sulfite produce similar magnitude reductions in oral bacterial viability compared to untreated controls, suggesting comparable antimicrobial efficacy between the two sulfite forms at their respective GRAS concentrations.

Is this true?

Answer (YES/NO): YES